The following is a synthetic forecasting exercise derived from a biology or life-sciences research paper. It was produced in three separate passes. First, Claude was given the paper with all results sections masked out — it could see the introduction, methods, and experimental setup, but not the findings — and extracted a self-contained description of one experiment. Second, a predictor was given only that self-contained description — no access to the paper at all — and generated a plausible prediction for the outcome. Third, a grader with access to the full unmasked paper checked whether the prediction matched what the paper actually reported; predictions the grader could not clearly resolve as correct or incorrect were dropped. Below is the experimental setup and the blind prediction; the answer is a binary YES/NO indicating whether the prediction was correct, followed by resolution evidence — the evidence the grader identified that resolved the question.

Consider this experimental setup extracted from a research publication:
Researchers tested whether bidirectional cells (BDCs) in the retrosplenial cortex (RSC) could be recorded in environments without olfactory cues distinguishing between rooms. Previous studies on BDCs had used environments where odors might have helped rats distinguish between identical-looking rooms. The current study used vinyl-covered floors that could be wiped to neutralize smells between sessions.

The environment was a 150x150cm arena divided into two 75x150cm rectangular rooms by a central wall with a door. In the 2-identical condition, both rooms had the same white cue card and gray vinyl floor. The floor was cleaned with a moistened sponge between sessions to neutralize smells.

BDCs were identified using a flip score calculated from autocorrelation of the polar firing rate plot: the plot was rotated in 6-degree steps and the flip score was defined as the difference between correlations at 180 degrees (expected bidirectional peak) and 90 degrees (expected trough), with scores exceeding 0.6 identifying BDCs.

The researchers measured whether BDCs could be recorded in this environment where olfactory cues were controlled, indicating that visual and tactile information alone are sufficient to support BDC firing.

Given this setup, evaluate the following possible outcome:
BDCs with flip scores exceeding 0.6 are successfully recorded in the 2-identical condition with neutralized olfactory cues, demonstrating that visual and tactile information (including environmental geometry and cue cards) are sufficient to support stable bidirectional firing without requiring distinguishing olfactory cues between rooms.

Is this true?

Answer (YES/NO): YES